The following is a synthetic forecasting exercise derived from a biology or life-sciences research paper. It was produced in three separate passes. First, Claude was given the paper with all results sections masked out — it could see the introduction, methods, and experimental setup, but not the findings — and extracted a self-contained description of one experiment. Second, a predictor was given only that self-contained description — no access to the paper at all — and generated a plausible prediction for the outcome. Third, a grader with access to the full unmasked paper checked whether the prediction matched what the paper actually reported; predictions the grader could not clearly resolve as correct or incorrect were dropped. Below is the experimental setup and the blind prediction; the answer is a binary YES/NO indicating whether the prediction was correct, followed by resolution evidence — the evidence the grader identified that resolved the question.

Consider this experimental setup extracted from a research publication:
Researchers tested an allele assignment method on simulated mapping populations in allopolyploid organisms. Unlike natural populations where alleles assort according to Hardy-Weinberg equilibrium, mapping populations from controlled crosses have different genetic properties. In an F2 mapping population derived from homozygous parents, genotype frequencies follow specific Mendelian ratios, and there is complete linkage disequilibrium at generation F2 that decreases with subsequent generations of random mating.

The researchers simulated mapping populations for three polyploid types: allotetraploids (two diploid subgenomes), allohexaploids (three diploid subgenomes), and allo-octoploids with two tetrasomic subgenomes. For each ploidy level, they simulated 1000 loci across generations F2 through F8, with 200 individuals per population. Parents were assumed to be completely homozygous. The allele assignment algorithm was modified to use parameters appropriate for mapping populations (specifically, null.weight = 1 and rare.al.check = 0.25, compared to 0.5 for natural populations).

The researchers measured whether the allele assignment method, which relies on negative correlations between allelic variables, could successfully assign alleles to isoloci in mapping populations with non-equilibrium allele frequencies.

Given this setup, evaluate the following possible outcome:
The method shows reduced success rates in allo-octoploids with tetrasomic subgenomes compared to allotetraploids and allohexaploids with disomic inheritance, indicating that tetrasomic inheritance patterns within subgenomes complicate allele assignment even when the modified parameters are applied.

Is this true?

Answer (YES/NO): YES